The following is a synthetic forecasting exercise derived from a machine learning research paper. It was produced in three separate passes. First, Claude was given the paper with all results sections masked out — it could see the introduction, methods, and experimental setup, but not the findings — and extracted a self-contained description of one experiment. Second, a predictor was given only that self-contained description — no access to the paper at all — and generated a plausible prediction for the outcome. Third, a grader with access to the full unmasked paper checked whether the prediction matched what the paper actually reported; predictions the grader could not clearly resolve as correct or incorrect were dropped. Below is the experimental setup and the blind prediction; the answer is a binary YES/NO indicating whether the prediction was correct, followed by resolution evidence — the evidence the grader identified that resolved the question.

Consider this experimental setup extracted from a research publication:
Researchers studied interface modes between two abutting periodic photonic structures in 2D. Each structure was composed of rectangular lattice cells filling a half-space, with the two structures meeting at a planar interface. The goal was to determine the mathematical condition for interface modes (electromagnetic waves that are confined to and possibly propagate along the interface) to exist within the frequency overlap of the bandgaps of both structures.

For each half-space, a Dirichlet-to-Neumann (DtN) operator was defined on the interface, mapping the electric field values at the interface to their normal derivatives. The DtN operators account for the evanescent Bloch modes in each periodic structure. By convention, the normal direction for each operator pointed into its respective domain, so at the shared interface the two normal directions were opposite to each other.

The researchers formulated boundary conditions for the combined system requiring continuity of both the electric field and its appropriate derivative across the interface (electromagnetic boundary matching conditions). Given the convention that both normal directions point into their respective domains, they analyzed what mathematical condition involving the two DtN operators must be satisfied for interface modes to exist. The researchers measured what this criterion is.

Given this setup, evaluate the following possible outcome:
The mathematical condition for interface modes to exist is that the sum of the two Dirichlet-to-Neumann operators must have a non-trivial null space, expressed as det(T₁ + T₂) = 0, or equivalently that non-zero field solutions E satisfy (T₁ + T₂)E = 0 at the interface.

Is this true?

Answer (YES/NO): YES